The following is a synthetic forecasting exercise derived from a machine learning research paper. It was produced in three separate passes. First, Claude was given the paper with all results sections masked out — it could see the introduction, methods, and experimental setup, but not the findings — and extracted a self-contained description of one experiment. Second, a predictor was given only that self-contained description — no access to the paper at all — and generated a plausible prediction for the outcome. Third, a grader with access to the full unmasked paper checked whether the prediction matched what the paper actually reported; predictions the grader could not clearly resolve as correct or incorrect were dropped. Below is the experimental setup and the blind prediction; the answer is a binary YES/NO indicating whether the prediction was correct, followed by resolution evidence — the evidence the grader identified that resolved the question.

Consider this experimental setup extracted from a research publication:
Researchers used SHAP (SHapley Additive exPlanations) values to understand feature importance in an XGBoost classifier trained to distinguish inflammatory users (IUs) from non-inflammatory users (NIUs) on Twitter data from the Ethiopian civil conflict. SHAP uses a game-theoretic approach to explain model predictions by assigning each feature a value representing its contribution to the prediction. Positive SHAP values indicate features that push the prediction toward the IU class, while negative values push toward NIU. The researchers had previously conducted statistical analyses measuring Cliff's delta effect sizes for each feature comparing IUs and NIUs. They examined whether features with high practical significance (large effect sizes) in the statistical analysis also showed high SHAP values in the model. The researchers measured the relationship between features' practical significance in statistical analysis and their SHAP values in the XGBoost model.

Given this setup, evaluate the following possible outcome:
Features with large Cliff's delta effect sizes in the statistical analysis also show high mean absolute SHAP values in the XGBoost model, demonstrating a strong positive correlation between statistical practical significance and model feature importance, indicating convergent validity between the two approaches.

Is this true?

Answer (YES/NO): YES